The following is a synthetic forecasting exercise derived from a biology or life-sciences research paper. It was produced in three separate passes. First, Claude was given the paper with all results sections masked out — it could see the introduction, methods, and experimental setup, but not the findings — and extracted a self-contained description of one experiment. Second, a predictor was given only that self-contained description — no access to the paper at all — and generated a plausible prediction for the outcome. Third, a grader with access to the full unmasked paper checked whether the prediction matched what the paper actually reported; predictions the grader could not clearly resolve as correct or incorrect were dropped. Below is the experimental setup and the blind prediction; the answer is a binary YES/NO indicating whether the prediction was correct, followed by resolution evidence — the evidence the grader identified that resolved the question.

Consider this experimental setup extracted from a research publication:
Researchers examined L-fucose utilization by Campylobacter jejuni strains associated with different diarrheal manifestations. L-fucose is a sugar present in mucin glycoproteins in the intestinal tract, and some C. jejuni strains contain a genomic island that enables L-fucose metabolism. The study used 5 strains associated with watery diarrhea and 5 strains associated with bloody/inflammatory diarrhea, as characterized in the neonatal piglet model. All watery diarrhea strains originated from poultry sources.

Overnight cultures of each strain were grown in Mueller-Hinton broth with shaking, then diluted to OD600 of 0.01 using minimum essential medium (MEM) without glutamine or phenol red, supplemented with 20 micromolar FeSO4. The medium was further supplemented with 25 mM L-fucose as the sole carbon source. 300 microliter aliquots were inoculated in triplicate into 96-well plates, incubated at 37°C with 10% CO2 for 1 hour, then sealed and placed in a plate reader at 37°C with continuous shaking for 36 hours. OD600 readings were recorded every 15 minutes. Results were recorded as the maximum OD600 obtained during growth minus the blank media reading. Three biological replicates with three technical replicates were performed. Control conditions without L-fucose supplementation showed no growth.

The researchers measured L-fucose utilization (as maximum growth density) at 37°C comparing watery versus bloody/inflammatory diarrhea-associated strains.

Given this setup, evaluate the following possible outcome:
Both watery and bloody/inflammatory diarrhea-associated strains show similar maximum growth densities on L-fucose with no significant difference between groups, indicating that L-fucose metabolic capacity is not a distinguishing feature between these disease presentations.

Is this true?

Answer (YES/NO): NO